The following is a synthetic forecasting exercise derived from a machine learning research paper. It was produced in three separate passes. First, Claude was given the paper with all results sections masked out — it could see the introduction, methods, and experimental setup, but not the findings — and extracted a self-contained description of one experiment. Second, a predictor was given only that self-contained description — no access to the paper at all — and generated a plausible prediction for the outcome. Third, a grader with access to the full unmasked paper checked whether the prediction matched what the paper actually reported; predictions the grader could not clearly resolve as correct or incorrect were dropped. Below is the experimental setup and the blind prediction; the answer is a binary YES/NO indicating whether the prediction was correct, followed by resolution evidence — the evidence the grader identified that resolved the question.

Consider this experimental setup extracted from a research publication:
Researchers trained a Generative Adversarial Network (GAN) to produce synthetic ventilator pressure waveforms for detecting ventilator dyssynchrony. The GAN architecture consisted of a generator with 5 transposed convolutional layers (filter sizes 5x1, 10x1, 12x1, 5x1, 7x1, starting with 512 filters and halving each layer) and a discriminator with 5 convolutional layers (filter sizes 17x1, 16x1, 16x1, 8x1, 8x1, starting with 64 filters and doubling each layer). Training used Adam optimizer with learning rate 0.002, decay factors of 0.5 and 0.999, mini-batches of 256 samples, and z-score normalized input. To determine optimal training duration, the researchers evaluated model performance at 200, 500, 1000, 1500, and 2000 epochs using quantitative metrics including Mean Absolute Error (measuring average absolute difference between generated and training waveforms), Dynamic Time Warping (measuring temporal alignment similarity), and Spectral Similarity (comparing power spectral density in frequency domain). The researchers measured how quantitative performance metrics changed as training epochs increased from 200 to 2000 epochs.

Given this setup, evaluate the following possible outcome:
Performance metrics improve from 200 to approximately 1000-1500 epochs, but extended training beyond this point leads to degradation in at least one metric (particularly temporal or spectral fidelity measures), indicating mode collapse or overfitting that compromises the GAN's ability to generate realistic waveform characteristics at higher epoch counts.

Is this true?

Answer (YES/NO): NO